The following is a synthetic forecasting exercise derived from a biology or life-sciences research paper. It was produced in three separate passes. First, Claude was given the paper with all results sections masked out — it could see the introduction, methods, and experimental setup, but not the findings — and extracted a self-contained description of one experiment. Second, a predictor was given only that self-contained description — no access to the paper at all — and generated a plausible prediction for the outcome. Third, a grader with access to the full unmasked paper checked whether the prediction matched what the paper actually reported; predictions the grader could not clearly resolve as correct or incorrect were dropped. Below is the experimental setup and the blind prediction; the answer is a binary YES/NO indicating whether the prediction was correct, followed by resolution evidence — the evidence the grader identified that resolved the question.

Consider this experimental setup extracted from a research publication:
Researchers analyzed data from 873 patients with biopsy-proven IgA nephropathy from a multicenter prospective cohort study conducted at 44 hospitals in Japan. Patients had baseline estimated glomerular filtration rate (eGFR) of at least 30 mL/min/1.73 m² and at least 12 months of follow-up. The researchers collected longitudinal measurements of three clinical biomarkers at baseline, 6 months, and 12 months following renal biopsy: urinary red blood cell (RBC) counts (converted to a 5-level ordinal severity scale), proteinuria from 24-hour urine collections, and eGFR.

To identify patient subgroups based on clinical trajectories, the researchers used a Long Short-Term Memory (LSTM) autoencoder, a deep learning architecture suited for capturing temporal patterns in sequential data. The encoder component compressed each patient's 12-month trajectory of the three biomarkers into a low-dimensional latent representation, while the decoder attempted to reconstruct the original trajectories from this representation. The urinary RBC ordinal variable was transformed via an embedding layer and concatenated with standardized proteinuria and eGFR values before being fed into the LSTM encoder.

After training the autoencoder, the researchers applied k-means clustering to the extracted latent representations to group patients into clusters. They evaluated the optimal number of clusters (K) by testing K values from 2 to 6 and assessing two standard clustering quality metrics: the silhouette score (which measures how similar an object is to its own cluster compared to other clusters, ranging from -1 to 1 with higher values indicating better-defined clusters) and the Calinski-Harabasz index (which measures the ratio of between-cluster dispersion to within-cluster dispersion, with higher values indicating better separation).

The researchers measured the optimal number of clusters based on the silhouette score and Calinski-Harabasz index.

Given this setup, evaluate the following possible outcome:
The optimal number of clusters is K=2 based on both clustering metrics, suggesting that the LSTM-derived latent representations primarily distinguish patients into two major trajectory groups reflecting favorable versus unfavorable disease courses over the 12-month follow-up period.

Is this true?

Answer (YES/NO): NO